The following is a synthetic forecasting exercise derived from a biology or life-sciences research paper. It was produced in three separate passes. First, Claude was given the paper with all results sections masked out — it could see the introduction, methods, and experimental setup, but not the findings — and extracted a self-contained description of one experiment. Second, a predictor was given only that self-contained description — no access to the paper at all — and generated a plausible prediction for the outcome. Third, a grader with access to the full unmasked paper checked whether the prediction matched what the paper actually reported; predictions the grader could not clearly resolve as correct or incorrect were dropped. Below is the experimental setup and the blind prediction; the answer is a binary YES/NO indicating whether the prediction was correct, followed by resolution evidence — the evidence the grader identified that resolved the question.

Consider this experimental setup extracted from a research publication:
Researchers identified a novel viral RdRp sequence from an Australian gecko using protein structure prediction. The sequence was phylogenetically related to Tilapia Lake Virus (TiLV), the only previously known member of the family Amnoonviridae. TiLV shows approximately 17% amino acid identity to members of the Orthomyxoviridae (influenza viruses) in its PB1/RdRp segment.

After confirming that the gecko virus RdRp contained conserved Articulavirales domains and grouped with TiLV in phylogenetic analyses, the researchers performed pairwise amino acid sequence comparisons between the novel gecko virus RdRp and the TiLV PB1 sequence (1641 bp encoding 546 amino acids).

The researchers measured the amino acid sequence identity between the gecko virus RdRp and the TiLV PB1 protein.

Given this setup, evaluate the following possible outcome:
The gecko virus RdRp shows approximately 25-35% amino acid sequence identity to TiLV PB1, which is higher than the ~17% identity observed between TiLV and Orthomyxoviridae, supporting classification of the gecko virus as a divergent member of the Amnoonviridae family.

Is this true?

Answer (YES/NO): NO